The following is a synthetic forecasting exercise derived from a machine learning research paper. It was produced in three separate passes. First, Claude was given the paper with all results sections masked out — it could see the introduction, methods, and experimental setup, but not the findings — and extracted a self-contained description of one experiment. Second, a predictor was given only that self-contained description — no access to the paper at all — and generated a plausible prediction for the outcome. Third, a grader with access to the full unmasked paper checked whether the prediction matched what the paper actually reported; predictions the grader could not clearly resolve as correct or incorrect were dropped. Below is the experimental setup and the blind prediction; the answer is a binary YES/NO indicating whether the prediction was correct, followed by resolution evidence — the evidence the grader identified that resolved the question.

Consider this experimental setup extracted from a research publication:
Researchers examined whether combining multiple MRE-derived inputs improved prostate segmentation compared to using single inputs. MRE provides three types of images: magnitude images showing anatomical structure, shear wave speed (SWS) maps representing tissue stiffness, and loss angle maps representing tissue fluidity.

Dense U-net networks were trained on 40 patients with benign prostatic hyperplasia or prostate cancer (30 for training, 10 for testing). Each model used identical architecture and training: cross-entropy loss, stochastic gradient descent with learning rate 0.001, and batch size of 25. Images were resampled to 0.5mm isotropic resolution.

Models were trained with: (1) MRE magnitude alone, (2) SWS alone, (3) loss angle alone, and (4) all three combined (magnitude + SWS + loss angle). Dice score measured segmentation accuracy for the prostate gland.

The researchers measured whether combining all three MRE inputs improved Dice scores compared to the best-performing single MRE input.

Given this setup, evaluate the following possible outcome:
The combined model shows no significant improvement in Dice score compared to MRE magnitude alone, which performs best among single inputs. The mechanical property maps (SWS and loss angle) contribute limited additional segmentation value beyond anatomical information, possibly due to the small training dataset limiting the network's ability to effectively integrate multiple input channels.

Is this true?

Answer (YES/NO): YES